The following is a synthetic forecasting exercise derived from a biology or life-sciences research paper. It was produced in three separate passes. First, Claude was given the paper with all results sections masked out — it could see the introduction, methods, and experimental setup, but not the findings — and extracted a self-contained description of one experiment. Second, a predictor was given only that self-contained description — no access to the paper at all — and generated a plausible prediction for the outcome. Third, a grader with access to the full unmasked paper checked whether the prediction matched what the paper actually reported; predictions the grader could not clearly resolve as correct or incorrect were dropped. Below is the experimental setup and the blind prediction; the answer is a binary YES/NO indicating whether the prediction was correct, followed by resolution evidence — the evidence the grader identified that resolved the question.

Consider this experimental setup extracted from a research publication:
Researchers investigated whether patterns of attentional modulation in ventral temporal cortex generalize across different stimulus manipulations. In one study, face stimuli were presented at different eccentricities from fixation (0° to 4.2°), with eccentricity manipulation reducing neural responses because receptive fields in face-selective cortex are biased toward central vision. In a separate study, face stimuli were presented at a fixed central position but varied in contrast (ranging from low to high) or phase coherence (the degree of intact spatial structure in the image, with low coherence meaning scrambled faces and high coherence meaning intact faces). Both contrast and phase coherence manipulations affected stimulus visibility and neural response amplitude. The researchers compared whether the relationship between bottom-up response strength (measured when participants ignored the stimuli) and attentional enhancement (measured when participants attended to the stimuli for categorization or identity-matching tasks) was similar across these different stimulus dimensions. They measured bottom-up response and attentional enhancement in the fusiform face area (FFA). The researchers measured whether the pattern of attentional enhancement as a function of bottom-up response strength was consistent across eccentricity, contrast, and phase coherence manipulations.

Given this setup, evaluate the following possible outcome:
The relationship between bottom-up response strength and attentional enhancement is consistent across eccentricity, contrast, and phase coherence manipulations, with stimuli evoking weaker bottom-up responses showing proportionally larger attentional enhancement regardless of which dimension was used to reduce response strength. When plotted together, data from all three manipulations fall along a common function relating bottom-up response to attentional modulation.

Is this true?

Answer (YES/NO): YES